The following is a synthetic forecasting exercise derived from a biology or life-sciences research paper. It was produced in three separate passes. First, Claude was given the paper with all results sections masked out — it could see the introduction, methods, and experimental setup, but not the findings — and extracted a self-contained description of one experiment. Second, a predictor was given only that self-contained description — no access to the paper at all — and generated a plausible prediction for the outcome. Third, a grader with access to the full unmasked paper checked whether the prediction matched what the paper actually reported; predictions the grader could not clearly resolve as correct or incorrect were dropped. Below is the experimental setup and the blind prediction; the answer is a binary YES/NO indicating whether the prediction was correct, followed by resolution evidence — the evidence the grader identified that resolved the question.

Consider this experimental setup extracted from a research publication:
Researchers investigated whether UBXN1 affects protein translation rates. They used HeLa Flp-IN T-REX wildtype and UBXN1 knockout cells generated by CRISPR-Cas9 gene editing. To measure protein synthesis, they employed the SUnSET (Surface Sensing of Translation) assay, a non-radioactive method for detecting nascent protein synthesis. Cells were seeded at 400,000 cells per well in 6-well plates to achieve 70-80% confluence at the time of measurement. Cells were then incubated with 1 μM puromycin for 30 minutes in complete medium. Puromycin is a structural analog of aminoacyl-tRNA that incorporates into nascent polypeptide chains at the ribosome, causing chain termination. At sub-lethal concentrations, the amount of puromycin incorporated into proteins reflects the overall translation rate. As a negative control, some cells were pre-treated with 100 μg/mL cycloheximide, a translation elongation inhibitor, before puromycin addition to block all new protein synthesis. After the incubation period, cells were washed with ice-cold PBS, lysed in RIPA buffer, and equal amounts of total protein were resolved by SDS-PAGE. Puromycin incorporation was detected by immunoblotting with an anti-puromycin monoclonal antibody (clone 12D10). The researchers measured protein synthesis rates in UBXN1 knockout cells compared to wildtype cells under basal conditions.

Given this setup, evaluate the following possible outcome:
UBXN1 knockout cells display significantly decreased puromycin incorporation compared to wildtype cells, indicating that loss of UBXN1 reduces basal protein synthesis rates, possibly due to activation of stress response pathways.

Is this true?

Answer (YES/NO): NO